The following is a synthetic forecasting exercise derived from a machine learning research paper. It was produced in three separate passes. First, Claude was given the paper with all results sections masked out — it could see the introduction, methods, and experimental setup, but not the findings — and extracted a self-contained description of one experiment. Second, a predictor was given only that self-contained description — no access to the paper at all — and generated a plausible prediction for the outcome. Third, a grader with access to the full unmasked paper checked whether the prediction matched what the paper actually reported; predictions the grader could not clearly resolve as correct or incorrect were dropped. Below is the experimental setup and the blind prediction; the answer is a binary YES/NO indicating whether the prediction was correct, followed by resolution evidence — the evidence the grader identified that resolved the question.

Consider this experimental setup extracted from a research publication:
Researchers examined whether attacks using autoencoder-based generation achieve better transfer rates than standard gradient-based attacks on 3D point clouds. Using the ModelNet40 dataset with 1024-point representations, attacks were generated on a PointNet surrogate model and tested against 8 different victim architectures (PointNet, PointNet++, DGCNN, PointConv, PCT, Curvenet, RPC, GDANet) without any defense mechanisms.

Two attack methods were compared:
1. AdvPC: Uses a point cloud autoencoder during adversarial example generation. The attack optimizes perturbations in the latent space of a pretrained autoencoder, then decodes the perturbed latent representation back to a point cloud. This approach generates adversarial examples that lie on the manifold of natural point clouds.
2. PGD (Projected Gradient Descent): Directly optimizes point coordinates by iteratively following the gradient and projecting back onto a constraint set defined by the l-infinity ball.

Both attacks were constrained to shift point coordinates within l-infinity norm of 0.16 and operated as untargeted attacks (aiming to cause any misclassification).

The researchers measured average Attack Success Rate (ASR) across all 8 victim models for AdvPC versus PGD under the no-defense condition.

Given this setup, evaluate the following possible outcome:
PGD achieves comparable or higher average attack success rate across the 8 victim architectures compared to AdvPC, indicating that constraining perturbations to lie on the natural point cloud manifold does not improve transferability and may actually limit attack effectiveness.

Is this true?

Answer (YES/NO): YES